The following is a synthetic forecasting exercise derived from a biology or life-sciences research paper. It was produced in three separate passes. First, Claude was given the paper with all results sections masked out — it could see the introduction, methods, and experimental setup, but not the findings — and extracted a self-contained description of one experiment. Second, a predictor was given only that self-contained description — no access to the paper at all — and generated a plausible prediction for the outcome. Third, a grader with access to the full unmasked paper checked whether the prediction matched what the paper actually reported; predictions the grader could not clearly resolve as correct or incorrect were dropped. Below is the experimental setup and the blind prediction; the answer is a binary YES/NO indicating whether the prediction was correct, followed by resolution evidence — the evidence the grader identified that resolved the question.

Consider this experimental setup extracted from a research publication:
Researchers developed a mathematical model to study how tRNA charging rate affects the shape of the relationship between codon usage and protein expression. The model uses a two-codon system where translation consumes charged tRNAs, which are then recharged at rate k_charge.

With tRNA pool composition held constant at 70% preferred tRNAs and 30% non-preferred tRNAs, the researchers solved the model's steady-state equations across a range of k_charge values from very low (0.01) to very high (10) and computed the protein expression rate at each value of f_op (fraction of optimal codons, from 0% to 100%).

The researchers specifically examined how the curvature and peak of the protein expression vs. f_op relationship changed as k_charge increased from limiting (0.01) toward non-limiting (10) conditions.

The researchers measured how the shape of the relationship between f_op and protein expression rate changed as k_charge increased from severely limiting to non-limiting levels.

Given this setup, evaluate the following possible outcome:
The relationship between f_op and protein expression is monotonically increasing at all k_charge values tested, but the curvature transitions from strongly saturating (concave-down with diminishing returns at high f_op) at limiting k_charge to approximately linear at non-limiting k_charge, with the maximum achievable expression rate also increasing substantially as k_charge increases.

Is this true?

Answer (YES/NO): NO